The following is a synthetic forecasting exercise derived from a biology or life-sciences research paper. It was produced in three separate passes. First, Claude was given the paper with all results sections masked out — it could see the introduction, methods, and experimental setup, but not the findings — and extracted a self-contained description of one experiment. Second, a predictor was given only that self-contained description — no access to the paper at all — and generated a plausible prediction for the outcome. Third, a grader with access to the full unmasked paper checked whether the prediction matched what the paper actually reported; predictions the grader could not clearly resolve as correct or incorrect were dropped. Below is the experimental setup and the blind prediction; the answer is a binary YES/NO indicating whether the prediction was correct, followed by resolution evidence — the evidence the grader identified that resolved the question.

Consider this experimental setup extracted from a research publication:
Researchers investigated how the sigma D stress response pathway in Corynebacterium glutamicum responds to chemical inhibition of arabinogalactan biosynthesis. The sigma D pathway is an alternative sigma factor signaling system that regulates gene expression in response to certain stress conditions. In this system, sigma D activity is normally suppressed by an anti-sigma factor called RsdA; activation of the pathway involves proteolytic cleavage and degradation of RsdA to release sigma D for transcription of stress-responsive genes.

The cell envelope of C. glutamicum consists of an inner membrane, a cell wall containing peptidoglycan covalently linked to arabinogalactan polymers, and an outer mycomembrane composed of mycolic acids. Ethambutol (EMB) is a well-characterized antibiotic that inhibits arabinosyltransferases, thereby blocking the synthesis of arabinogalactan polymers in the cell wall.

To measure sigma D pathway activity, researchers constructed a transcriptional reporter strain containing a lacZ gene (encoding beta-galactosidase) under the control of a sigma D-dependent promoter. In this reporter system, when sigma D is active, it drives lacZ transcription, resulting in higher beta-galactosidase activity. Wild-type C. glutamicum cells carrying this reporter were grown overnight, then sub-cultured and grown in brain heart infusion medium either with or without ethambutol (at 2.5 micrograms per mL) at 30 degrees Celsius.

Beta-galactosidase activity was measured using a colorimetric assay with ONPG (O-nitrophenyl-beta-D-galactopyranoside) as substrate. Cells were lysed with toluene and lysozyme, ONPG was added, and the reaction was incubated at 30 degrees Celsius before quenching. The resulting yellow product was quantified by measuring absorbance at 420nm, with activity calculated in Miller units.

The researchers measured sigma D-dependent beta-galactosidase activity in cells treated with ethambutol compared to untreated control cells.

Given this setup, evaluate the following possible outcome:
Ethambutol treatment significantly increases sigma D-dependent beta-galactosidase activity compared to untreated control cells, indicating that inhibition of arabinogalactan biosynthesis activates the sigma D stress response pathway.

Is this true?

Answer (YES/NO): YES